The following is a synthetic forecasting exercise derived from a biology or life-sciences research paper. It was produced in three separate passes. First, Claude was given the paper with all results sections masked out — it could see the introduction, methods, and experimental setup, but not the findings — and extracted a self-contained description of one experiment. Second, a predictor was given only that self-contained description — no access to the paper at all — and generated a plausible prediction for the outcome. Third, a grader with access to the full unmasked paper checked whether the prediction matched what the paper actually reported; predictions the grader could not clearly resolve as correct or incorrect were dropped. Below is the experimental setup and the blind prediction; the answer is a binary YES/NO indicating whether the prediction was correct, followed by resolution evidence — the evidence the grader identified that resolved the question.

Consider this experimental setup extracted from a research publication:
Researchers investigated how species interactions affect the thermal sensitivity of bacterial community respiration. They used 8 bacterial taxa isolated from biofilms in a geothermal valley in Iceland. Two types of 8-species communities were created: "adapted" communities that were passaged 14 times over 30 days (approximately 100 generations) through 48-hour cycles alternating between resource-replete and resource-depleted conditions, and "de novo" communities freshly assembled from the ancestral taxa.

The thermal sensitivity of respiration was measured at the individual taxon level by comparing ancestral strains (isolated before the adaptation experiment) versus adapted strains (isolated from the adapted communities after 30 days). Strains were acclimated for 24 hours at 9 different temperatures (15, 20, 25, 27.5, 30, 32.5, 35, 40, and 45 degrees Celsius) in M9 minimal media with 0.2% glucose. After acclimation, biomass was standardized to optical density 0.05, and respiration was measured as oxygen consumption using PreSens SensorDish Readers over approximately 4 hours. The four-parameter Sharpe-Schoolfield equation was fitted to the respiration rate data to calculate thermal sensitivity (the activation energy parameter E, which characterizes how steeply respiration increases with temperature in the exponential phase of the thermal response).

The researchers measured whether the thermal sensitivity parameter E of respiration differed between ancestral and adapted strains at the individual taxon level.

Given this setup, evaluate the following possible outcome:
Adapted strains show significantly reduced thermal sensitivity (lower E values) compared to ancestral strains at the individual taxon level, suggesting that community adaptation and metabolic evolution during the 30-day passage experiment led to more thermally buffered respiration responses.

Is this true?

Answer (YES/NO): NO